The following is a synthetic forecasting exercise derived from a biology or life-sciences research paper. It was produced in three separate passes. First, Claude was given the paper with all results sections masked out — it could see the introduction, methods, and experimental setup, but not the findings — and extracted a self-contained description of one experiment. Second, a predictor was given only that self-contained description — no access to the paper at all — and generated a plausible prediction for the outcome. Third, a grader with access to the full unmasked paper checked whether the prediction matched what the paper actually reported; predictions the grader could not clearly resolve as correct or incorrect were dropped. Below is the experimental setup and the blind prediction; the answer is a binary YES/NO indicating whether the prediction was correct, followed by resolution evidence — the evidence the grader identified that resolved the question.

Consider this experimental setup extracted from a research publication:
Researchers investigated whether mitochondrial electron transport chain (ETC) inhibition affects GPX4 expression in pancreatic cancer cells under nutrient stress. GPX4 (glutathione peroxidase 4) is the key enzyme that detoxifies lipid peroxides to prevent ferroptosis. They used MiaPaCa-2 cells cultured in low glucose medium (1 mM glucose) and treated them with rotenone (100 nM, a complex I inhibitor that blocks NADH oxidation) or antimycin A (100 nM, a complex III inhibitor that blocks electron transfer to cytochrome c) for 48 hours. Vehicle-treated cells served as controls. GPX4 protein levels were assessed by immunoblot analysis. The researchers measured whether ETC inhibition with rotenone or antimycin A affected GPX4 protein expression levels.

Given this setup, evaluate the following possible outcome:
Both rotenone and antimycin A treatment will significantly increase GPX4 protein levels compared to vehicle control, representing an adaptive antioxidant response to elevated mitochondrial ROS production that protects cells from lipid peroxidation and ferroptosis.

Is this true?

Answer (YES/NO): NO